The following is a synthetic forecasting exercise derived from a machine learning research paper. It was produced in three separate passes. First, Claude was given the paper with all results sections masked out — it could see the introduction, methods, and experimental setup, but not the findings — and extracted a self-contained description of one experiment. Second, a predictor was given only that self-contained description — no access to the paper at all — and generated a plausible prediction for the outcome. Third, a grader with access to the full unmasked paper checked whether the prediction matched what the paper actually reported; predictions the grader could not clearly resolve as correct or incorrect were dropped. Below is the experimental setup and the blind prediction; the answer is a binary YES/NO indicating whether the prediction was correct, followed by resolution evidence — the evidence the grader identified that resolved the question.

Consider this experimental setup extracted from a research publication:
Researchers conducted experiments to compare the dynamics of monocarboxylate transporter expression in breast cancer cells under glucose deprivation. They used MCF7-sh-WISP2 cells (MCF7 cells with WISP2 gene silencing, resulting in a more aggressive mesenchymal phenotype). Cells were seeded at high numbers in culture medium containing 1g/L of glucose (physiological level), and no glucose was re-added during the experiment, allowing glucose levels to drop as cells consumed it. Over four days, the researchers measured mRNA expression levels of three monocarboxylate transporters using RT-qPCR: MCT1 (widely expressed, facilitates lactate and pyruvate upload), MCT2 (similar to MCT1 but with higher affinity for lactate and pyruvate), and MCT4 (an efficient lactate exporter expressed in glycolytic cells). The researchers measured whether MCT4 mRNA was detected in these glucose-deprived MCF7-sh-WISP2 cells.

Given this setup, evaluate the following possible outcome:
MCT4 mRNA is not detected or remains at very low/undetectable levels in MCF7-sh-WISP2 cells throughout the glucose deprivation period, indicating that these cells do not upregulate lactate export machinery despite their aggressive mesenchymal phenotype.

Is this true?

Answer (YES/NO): YES